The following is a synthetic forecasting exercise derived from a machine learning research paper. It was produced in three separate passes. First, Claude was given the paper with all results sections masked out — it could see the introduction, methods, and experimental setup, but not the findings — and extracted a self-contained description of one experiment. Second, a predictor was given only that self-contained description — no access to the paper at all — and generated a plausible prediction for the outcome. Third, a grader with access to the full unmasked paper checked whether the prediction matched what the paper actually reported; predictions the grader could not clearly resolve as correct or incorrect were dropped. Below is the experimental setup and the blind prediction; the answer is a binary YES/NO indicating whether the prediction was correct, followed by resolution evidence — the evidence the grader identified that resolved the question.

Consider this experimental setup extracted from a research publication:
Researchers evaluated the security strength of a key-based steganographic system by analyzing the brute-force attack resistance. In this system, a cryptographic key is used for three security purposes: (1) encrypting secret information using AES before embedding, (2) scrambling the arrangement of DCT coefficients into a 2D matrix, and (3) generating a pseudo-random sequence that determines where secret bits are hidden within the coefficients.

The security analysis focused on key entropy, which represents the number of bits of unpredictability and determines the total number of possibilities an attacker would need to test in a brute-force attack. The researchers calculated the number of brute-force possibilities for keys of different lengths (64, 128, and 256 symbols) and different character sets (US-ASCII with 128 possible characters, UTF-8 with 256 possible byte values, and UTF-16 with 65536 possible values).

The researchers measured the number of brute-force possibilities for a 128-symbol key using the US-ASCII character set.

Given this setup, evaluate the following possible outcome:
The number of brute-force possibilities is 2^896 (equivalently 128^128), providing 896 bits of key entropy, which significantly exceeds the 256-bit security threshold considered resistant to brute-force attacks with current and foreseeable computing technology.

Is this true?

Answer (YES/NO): YES